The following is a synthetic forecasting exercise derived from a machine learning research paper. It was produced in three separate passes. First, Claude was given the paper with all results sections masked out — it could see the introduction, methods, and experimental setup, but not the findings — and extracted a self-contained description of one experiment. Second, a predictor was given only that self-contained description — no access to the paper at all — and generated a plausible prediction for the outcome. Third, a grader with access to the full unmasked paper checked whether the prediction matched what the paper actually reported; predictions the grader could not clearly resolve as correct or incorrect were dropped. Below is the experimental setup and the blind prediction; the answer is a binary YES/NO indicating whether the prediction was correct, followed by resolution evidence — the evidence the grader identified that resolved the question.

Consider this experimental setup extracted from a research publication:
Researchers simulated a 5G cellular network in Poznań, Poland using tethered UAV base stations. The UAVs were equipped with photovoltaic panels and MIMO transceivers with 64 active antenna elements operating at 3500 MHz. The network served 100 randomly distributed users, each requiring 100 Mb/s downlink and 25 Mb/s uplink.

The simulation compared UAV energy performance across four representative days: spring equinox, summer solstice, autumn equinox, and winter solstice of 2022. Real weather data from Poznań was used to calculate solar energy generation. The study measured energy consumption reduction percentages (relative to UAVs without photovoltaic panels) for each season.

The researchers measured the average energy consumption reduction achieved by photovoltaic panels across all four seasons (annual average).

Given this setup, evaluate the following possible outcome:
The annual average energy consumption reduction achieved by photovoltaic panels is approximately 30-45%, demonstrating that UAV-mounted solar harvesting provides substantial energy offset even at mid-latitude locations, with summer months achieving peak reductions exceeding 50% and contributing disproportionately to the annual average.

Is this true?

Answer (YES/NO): NO